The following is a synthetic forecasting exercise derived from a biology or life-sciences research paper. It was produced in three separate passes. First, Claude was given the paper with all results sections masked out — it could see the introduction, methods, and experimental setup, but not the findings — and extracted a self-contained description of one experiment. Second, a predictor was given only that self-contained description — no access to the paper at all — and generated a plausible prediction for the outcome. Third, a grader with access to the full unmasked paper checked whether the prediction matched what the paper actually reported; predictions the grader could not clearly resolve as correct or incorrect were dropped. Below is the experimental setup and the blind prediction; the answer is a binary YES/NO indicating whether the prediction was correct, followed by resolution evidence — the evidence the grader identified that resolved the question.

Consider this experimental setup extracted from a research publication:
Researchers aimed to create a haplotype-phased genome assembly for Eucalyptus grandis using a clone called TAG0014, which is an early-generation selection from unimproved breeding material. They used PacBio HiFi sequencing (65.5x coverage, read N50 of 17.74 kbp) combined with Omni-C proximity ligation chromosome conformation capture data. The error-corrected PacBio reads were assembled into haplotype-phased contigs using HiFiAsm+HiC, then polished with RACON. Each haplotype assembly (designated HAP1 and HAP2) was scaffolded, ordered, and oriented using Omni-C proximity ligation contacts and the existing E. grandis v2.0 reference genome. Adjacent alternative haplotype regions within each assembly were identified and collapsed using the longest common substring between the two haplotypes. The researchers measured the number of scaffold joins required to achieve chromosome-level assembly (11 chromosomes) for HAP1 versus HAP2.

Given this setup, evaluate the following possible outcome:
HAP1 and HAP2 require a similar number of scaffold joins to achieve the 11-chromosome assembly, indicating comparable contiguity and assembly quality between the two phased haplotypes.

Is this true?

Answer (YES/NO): NO